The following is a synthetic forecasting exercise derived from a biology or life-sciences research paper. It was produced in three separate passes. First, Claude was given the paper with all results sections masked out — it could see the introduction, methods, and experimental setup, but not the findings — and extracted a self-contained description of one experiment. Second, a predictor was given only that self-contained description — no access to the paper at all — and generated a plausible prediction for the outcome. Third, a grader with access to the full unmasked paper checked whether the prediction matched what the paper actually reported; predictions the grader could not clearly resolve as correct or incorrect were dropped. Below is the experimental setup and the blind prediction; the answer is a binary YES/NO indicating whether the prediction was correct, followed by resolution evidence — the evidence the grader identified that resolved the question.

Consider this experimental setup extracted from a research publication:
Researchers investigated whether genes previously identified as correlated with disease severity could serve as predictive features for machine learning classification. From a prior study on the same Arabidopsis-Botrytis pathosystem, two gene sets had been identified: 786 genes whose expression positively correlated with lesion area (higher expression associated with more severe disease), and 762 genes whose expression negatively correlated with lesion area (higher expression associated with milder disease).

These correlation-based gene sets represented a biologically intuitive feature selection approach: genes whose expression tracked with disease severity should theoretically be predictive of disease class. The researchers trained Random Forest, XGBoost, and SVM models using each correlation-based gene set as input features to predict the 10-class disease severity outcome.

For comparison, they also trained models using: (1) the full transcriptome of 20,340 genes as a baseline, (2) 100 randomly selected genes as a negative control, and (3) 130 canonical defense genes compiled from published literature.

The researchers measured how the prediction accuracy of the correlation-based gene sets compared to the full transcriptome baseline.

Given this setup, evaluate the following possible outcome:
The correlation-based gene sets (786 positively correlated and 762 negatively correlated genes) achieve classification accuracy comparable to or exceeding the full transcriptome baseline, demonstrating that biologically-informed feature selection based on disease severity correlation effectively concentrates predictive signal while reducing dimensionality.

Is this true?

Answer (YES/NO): NO